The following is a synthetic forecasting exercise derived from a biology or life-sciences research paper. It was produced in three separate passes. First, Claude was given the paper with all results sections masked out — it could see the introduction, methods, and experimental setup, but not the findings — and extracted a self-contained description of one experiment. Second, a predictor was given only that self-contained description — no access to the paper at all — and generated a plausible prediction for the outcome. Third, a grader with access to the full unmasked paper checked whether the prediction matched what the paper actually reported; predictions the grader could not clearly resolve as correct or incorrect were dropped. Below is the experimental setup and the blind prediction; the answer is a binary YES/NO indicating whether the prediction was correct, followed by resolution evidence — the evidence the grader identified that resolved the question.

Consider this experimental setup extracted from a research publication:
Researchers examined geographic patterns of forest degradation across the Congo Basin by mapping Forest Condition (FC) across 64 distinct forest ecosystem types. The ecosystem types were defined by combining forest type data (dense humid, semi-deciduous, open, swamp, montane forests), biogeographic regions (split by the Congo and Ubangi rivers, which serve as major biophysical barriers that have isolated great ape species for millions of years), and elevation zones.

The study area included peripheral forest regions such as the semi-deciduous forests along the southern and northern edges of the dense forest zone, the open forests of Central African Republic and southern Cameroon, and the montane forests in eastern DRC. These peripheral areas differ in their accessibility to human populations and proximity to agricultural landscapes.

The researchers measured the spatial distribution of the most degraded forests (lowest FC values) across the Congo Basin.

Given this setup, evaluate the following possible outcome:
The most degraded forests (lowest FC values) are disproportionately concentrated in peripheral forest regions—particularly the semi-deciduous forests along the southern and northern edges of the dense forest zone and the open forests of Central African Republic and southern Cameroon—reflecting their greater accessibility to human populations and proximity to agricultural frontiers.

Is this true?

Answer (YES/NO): NO